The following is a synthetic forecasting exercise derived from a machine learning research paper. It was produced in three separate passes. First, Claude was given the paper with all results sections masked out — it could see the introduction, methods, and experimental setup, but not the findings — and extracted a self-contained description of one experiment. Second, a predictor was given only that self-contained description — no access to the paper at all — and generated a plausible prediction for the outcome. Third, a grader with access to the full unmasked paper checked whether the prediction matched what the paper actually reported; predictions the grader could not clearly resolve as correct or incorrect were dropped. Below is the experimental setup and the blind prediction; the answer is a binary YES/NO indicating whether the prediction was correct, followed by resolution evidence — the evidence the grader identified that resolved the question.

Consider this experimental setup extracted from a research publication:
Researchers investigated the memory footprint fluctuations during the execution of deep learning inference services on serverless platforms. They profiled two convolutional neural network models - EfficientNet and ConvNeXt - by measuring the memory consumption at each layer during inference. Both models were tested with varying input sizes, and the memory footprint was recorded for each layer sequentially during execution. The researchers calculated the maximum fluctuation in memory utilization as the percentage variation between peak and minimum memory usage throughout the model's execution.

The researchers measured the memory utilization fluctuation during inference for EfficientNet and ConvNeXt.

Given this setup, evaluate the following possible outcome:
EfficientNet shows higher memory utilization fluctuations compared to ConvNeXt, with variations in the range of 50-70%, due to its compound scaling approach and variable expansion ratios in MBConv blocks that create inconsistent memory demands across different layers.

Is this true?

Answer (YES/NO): NO